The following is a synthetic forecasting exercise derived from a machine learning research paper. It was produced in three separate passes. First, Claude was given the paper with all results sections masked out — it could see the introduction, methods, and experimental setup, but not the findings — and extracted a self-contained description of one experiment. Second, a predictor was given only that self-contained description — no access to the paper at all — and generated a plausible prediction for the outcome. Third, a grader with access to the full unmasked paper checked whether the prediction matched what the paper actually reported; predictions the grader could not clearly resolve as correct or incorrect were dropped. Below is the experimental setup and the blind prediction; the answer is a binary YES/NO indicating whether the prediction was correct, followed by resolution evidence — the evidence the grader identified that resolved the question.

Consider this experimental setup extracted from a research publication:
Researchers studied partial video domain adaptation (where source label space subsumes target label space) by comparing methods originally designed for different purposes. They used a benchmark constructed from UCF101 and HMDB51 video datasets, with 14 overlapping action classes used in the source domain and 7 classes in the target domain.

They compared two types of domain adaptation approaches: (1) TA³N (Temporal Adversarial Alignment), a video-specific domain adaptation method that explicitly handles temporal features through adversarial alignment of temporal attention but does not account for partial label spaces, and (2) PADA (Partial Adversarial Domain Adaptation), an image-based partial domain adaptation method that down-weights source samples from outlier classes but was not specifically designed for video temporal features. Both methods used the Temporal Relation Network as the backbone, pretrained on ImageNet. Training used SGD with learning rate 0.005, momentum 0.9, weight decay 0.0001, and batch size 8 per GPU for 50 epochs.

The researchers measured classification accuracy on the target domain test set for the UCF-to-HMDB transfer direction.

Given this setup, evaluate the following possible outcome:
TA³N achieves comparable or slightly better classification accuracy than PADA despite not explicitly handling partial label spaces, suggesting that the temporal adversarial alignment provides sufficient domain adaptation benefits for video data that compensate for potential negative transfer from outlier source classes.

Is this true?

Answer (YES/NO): NO